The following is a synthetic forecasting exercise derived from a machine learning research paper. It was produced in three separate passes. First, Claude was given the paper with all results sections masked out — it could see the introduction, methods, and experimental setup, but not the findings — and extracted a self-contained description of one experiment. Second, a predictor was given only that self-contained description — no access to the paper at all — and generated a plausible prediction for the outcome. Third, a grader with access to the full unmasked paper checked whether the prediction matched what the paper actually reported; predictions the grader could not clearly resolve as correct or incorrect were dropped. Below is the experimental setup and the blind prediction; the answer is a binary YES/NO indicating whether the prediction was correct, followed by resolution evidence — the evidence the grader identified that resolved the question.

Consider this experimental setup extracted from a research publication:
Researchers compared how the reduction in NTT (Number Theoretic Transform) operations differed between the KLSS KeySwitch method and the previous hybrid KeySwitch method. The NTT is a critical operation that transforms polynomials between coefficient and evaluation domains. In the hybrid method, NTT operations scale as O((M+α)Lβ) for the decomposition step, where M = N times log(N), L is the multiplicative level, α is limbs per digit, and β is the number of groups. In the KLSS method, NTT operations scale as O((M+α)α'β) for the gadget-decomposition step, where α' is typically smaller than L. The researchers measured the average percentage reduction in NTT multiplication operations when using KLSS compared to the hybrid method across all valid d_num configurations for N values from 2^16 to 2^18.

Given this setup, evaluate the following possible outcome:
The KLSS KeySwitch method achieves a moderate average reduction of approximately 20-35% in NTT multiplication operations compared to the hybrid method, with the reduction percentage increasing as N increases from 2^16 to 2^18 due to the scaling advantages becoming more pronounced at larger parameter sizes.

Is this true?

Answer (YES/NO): NO